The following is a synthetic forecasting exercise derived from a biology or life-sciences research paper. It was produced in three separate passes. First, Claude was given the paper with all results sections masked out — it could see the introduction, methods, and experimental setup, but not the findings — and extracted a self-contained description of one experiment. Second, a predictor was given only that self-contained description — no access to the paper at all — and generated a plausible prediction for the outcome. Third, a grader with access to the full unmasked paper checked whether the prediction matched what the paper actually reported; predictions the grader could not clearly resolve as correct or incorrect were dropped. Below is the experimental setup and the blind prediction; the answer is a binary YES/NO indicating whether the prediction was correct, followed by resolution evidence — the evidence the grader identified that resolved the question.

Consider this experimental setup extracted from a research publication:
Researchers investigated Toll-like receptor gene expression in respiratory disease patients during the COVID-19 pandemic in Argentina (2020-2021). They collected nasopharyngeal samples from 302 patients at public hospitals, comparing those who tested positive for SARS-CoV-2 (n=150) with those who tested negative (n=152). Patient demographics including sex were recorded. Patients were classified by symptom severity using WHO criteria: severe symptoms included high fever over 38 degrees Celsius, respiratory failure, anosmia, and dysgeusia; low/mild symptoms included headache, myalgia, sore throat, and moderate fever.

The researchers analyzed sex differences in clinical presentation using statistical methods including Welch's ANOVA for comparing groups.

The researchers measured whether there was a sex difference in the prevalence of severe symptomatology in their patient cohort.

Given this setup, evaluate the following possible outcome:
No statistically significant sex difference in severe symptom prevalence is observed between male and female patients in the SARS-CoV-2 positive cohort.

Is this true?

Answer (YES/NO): NO